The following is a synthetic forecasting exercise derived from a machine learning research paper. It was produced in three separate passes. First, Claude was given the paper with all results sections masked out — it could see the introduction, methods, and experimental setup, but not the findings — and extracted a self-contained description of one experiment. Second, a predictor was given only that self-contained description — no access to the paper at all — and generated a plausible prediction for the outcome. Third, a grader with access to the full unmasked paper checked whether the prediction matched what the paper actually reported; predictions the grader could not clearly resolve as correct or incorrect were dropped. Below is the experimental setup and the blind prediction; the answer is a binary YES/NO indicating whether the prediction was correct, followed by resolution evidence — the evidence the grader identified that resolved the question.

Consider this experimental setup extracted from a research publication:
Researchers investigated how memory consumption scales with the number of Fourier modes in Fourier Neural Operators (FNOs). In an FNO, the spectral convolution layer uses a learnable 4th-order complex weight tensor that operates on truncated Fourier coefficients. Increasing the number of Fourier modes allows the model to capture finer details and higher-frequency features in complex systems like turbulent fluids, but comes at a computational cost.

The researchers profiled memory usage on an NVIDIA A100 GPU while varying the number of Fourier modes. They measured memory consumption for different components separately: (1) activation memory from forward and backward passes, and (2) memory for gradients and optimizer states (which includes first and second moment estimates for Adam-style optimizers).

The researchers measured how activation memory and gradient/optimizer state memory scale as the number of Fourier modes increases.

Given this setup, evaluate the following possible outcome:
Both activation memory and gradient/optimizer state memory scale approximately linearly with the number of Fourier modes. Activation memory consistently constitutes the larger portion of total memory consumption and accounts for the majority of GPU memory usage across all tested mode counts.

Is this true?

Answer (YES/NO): NO